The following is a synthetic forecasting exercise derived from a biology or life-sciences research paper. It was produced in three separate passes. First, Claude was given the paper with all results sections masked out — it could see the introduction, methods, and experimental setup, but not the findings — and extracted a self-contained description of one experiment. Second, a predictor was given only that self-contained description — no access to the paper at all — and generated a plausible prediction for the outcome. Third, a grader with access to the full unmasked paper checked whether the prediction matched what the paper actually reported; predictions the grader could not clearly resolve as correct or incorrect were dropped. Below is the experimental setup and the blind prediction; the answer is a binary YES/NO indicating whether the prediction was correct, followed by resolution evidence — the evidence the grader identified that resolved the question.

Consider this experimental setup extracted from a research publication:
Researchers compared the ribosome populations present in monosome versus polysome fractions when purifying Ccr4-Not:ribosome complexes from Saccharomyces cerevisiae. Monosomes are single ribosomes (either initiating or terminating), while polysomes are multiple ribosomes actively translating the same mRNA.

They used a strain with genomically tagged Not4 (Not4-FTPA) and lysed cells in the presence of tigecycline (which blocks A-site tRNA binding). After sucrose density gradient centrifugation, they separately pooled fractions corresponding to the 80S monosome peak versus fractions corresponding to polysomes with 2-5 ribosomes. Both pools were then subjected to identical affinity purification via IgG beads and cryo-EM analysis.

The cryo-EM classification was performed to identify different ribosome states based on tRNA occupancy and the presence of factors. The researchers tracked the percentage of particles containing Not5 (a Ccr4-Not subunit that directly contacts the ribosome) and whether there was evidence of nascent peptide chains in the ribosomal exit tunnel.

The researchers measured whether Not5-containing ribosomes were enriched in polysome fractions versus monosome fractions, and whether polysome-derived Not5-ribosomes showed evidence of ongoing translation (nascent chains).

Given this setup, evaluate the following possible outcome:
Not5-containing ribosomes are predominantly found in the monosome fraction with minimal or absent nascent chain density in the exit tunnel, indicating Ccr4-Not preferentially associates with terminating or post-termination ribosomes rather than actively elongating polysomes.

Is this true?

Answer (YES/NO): NO